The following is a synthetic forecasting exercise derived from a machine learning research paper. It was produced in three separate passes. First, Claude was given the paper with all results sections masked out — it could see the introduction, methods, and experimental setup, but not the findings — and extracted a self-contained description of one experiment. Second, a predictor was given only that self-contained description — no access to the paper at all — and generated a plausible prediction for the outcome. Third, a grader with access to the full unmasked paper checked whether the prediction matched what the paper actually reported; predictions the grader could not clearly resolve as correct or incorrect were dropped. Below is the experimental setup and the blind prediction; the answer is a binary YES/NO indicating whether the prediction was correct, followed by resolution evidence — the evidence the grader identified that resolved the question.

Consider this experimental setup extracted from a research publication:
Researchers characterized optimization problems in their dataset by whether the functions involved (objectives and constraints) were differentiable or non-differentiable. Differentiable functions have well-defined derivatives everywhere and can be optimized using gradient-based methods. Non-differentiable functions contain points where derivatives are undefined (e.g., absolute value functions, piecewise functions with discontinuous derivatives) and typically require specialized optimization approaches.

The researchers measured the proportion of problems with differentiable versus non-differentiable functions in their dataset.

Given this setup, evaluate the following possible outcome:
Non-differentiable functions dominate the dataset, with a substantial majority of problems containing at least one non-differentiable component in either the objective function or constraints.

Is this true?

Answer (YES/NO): NO